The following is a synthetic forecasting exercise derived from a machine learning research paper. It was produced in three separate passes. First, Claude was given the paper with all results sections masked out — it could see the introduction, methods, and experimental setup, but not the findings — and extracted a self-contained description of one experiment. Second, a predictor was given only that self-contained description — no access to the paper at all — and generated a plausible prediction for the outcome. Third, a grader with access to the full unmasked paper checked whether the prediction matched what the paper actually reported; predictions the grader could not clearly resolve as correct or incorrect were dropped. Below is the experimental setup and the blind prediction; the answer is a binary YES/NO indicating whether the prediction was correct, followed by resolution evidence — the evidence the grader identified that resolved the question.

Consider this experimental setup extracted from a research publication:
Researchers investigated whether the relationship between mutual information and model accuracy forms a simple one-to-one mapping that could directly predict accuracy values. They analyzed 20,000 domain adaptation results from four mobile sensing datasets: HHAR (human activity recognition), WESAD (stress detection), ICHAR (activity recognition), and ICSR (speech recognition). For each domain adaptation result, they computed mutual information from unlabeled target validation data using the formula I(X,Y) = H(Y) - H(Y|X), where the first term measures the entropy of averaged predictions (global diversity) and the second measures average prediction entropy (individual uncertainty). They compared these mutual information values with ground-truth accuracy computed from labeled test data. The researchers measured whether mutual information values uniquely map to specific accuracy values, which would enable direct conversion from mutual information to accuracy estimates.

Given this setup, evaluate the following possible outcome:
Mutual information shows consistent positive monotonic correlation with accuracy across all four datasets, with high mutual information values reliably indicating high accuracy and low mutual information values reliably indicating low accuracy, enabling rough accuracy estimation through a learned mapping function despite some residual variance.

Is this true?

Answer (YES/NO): NO